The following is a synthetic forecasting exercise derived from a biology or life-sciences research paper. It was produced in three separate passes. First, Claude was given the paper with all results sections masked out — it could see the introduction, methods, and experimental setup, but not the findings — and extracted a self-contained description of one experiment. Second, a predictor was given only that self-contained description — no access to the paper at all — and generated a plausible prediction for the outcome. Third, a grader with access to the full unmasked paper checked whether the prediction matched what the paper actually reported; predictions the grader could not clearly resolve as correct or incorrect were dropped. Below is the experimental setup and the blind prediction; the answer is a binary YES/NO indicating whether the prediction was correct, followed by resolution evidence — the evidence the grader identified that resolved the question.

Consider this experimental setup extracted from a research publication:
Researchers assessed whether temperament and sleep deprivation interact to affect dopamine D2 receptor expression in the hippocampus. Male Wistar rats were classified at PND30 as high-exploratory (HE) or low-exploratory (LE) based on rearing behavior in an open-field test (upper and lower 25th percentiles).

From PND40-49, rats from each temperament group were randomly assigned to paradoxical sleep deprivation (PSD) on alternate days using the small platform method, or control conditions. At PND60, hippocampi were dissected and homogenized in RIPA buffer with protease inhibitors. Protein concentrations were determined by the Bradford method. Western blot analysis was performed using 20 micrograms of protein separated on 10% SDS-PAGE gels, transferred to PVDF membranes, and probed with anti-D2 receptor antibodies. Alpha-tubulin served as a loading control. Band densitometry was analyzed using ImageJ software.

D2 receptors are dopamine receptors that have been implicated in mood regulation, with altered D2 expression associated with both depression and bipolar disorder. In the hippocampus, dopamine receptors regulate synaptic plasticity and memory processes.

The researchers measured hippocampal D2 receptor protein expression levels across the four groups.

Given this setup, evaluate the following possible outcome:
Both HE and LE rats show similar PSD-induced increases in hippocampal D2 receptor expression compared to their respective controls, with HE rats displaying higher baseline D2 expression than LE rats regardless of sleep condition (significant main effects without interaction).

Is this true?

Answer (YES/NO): NO